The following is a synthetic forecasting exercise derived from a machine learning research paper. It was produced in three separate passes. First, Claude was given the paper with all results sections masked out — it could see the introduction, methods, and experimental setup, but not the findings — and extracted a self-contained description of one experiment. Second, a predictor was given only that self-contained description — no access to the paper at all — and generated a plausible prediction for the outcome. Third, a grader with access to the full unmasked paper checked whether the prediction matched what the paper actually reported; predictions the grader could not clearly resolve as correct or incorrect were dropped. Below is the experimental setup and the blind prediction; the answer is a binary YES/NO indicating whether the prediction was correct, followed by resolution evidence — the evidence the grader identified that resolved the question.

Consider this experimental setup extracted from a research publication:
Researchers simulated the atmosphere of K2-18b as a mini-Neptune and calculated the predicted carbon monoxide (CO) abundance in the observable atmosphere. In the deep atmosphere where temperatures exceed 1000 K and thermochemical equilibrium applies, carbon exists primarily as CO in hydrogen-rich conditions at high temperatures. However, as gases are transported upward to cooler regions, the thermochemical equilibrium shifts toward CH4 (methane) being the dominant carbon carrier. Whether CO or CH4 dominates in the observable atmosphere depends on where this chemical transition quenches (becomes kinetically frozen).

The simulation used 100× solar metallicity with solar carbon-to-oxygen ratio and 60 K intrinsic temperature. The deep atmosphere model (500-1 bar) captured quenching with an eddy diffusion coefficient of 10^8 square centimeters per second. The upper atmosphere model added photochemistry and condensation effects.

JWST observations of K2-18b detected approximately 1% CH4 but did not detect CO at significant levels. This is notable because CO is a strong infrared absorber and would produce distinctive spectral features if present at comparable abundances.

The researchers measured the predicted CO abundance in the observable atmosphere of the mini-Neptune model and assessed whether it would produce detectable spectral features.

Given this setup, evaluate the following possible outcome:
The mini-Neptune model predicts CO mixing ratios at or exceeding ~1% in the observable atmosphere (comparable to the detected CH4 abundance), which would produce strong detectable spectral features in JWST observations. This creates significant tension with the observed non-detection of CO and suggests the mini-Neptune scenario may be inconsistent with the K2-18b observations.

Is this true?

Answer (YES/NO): NO